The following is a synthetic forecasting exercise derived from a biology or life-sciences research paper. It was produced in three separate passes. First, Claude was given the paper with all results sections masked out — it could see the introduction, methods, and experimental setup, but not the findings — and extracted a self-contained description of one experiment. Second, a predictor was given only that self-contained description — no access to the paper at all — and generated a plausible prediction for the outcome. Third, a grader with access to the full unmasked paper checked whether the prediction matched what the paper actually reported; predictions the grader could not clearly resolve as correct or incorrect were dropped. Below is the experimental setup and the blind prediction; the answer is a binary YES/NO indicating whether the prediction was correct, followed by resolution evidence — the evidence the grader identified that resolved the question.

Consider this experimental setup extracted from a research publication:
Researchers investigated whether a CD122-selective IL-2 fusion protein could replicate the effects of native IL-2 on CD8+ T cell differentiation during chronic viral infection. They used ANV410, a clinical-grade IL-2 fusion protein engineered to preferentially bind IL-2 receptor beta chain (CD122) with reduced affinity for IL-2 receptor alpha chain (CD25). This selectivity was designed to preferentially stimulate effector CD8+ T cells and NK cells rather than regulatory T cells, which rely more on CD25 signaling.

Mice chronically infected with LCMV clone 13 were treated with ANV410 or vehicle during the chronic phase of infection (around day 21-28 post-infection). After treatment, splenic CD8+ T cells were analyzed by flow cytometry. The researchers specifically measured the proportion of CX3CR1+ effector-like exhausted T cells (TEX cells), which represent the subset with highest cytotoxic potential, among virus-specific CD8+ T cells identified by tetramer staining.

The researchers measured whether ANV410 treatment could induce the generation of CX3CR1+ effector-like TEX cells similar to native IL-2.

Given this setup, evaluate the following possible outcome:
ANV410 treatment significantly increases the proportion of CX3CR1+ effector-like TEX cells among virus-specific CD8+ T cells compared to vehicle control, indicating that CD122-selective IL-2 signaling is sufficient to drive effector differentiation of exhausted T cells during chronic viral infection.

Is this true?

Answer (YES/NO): YES